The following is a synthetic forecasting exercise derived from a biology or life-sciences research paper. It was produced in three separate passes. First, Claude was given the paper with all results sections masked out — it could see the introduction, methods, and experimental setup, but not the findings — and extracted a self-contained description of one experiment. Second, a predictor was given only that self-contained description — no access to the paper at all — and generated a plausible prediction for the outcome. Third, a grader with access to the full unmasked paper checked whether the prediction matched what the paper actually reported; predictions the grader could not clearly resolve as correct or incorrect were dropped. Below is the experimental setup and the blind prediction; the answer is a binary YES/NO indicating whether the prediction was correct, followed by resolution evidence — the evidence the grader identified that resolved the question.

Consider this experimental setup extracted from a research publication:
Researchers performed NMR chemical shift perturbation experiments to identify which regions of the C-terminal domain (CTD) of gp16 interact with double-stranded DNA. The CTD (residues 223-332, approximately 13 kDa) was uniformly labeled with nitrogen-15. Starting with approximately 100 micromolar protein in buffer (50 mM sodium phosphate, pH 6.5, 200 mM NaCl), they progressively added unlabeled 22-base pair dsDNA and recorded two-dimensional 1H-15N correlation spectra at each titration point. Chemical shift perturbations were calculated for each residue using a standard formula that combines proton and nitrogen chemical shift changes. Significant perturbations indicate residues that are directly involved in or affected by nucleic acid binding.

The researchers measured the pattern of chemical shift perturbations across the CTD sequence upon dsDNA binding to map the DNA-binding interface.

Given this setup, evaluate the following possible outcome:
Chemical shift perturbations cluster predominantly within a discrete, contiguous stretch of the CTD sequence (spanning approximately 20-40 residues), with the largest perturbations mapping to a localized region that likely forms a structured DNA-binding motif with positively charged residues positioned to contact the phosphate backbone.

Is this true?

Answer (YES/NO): NO